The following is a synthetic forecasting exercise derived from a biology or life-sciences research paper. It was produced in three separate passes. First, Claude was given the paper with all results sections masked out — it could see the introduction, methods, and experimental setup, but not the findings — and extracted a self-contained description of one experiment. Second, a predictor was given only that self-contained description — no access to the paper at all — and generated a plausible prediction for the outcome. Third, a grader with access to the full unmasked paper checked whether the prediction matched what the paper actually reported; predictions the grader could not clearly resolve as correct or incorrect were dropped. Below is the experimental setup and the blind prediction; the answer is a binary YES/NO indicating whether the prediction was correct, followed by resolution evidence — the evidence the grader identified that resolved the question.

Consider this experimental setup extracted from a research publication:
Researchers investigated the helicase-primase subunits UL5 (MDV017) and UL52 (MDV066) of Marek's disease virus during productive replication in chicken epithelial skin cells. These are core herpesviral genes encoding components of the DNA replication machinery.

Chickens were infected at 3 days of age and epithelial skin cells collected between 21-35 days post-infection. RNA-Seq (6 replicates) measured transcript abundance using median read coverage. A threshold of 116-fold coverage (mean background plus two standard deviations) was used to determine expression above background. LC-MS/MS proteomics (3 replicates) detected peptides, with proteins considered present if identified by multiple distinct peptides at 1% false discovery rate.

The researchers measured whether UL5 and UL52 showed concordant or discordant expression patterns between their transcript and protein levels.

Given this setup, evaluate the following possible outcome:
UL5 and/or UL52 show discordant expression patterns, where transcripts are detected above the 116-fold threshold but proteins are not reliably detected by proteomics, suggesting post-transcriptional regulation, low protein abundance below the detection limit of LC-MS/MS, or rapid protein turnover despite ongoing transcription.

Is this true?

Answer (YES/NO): NO